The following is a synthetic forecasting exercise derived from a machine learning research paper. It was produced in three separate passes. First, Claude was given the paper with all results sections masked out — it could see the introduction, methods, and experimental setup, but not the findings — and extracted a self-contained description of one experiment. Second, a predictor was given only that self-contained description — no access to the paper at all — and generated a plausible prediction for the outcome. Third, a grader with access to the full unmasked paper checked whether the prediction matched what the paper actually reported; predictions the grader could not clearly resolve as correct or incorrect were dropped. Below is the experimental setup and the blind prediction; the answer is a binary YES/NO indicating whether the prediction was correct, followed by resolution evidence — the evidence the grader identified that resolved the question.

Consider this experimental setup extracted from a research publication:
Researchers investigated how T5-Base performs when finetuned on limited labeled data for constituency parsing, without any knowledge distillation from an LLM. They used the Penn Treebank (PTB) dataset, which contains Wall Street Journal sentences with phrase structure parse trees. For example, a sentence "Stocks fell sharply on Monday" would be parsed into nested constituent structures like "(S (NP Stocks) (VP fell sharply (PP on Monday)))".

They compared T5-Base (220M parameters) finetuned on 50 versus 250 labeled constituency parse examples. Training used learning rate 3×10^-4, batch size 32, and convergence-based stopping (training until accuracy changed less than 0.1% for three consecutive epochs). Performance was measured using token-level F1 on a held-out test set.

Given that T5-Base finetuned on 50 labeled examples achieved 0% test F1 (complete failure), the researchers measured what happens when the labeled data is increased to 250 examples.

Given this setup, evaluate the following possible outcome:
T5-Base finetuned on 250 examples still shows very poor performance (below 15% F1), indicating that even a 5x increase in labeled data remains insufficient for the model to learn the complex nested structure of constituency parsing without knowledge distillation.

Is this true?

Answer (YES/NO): NO